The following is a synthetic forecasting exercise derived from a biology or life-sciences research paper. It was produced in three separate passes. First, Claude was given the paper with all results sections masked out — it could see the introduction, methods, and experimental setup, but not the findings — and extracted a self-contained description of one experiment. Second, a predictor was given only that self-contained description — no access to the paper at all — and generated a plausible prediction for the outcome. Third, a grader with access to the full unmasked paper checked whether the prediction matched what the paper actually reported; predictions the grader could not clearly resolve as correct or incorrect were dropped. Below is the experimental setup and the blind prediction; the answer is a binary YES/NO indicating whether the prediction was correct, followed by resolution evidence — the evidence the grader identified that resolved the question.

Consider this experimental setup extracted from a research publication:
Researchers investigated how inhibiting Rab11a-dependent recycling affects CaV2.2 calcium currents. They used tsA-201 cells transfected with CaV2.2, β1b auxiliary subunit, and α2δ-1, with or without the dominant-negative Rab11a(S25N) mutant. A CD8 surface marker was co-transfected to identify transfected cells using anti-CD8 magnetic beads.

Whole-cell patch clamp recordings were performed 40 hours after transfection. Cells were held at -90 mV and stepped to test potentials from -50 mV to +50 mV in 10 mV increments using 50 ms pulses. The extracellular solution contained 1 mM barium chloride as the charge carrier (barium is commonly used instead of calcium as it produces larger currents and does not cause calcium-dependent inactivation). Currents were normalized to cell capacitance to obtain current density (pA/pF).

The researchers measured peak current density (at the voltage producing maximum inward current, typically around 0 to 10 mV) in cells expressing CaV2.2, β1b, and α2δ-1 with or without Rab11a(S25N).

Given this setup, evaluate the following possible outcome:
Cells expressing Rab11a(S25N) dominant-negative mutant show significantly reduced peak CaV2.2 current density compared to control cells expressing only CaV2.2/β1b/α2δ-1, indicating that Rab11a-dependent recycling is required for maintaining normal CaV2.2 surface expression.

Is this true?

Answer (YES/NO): YES